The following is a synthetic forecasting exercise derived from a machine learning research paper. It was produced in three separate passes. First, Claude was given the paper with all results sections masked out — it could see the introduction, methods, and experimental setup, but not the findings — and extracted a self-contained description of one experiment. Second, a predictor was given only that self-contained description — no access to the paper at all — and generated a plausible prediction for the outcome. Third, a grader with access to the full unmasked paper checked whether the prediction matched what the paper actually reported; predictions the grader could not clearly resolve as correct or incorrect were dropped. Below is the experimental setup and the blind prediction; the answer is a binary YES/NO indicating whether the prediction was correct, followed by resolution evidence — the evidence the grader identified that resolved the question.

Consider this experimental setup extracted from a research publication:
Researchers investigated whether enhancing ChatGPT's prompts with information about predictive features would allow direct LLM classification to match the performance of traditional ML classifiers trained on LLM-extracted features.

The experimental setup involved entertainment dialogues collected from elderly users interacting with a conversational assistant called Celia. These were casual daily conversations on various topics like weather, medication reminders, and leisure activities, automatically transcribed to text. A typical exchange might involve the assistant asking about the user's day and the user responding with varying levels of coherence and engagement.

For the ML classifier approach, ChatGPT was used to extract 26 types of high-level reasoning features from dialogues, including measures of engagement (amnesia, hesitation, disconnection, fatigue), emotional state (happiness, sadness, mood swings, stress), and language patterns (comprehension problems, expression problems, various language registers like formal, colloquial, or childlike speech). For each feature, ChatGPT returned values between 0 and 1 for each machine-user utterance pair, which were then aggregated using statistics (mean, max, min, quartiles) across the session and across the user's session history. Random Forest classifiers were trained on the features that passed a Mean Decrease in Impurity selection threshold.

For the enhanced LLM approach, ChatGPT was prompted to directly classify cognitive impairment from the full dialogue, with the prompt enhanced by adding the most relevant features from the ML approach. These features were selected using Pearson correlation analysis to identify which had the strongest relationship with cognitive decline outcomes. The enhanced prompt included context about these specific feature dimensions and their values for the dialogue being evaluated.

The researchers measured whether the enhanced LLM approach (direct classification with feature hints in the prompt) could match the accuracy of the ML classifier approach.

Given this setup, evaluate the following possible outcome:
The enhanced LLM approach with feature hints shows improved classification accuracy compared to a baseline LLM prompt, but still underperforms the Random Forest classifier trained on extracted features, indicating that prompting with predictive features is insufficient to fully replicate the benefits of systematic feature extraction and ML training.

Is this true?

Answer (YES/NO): YES